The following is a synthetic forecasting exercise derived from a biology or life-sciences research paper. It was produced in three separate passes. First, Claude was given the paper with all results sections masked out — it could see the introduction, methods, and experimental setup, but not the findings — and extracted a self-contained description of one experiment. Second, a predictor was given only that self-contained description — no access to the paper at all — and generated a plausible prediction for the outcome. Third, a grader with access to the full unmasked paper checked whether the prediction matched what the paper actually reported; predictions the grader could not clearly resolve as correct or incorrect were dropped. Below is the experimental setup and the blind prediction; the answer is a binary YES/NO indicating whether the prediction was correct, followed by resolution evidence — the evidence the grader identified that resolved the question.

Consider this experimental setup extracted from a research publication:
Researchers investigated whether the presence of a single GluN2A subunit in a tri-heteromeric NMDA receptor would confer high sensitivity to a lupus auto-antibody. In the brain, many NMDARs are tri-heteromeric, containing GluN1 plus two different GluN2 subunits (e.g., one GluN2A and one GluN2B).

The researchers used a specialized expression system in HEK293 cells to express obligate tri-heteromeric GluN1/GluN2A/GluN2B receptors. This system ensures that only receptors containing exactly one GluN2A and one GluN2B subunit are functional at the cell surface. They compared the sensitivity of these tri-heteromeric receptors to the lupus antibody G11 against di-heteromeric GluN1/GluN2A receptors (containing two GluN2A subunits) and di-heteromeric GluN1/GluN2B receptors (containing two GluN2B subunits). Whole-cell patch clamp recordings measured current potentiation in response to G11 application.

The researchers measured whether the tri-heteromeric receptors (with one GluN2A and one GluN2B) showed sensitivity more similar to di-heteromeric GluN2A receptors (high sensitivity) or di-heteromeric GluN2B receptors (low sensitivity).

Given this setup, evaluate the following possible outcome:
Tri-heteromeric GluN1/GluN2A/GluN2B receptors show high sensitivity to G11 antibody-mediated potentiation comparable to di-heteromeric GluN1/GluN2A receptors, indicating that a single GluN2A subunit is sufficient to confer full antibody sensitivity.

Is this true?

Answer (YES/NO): YES